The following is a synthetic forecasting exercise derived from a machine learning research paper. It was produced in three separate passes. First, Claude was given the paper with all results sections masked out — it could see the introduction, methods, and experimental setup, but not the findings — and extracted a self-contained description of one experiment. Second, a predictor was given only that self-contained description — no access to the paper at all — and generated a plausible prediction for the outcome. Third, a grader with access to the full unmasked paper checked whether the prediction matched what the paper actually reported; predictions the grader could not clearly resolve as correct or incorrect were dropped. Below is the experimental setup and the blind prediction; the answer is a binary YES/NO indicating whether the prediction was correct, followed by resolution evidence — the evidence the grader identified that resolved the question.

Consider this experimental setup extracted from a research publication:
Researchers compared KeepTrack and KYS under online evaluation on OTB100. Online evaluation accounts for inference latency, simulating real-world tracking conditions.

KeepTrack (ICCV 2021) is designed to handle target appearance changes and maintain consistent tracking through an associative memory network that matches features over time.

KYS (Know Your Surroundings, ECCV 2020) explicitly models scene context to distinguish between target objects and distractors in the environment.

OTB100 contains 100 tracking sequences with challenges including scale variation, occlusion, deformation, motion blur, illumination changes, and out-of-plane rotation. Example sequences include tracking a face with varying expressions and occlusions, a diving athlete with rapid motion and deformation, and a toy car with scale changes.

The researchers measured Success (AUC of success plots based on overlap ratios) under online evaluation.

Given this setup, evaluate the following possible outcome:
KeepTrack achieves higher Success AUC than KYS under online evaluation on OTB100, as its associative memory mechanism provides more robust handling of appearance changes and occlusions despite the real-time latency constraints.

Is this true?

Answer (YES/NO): NO